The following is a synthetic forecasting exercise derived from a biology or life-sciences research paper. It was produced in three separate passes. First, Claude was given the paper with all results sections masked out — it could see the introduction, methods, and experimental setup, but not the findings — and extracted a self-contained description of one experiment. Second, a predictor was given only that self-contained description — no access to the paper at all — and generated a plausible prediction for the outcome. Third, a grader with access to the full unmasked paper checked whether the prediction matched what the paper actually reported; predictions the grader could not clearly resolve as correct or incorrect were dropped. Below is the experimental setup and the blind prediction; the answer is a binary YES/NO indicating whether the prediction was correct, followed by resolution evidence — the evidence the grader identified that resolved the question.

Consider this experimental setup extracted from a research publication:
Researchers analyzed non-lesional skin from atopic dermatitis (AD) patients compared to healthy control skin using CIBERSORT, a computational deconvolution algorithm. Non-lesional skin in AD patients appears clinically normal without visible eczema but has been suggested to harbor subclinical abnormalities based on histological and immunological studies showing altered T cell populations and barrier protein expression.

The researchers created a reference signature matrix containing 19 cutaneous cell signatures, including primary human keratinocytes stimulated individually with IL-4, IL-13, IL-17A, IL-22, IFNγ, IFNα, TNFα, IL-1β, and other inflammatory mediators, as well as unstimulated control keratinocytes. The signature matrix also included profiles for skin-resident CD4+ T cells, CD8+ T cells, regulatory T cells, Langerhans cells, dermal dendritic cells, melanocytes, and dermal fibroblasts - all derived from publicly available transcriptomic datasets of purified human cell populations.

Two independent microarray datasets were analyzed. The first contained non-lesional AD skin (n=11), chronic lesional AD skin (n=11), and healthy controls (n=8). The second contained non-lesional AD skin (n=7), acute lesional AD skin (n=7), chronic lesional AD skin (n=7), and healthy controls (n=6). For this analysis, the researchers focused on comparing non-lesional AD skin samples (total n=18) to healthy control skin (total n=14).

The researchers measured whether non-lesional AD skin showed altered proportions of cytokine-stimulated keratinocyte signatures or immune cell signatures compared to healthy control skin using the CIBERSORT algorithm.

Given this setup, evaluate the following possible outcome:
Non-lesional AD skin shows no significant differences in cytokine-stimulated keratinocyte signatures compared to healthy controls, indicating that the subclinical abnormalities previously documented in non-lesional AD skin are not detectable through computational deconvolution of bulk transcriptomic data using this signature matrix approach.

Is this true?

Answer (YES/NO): NO